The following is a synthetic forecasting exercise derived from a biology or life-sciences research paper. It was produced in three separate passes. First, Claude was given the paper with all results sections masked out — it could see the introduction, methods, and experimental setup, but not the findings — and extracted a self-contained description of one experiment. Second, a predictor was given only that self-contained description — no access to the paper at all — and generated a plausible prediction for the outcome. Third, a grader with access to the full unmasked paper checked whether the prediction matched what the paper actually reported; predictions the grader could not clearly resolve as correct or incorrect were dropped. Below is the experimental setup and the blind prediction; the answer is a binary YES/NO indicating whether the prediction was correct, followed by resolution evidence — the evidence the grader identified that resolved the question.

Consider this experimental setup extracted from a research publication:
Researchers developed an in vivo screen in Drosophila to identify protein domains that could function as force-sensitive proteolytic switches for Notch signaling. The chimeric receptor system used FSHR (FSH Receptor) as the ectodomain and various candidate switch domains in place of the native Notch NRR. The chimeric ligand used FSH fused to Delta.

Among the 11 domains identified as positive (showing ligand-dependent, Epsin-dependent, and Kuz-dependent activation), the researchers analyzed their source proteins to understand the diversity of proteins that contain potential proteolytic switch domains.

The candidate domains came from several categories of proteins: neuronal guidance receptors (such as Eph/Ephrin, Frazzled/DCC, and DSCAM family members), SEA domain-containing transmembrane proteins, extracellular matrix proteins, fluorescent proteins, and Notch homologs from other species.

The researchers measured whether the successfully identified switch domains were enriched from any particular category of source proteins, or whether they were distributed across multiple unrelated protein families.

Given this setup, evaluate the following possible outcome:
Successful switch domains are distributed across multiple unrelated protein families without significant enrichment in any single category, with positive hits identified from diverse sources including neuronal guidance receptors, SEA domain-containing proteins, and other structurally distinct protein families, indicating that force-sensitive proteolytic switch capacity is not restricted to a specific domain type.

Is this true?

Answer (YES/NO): YES